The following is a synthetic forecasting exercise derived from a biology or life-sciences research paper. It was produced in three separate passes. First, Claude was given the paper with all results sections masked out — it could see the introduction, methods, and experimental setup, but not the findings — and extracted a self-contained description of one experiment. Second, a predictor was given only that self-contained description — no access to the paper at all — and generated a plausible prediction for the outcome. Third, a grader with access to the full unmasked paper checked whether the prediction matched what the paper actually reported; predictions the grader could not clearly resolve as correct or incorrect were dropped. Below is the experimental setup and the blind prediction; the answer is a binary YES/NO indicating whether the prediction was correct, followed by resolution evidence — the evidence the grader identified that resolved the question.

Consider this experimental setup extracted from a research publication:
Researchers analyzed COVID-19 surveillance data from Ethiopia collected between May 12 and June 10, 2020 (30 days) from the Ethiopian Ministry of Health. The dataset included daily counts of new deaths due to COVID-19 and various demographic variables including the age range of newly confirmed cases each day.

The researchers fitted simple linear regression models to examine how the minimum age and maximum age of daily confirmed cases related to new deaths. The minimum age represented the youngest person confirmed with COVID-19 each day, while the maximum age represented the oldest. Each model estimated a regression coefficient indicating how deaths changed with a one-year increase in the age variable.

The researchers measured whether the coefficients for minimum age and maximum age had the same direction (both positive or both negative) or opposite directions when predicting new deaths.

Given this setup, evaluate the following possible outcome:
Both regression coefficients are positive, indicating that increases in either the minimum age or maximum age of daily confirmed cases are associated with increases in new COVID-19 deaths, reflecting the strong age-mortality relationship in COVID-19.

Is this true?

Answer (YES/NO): NO